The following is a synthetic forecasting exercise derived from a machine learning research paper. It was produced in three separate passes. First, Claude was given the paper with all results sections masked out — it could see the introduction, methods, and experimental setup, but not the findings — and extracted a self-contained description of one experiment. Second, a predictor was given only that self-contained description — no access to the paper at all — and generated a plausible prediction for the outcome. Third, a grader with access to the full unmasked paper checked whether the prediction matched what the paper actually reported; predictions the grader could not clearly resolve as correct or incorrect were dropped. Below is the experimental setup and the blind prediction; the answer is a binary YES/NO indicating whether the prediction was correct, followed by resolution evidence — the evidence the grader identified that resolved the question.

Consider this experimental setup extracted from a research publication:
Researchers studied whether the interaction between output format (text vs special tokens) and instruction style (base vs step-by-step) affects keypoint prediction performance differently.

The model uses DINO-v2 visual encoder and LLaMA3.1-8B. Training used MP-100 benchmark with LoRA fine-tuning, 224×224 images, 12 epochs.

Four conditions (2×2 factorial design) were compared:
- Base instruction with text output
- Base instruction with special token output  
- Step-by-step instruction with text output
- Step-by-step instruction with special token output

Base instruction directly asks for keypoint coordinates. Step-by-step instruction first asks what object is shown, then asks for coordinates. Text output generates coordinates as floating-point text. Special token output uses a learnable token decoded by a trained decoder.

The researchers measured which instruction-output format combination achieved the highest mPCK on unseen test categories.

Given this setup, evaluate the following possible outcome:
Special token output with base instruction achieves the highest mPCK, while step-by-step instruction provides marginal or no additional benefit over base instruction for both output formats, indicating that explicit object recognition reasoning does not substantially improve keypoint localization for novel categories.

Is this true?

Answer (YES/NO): NO